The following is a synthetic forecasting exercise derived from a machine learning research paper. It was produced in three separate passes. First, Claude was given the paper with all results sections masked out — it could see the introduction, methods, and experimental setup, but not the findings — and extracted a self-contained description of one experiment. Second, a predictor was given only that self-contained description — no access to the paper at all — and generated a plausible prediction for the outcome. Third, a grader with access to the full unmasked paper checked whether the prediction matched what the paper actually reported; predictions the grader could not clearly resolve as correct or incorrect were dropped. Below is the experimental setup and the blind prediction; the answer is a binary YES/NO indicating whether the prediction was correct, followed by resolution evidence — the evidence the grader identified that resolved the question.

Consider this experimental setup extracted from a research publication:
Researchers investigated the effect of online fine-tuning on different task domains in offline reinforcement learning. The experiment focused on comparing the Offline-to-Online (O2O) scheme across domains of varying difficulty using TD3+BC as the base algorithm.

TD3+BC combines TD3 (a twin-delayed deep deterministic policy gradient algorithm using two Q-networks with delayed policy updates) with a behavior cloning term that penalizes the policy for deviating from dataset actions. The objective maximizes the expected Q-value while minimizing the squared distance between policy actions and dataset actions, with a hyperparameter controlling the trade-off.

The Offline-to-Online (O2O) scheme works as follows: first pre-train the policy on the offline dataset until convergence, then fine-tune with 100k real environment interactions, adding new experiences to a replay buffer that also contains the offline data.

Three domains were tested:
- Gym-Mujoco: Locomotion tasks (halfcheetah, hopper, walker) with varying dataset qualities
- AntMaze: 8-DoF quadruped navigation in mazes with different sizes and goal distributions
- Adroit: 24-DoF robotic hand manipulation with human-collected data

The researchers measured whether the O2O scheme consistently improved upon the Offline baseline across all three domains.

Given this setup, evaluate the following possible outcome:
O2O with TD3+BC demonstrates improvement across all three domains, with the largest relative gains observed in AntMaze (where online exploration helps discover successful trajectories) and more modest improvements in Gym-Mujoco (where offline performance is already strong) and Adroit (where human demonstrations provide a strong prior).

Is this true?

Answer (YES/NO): NO